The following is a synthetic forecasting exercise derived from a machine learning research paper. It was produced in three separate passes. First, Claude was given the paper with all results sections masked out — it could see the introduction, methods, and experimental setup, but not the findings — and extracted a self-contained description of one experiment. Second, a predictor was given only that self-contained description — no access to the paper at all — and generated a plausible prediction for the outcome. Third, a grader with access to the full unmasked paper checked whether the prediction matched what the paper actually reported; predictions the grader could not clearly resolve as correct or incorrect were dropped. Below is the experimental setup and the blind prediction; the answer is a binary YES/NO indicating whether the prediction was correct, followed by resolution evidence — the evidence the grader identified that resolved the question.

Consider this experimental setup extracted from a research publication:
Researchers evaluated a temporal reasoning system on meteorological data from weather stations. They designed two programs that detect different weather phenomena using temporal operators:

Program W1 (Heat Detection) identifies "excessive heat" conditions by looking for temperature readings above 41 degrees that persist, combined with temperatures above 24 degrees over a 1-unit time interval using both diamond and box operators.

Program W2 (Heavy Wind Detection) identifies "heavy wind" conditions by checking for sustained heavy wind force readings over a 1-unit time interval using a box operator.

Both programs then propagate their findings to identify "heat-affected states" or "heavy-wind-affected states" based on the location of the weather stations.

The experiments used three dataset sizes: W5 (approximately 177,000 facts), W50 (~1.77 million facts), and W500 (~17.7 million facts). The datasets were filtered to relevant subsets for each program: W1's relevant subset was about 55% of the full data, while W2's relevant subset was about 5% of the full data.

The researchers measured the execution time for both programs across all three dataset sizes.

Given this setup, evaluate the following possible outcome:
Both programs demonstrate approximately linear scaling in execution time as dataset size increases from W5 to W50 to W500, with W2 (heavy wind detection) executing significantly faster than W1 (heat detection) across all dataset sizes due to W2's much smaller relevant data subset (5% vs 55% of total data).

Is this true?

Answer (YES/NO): NO